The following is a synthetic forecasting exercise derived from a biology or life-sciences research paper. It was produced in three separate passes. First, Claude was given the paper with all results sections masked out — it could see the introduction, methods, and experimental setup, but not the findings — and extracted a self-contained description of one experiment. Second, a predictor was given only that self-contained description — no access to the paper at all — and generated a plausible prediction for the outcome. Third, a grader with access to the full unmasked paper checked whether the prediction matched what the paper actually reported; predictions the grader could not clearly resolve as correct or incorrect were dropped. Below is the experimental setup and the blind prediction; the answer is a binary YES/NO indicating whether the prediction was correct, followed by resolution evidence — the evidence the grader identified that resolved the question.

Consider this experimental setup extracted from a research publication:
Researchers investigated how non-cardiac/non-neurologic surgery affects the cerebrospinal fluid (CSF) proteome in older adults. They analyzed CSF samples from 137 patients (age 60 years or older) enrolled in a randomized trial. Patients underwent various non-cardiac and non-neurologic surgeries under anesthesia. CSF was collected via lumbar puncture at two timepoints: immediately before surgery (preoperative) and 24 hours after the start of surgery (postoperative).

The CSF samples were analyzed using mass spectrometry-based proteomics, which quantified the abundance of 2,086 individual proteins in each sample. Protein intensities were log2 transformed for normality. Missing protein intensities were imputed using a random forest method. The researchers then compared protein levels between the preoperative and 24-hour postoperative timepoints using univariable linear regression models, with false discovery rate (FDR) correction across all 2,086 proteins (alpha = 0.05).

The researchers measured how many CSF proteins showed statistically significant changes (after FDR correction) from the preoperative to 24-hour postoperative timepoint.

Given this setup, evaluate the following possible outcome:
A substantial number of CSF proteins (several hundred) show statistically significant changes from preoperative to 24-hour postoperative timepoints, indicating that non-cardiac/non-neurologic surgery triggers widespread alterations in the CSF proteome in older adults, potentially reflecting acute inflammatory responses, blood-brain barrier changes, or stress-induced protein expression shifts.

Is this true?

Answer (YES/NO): YES